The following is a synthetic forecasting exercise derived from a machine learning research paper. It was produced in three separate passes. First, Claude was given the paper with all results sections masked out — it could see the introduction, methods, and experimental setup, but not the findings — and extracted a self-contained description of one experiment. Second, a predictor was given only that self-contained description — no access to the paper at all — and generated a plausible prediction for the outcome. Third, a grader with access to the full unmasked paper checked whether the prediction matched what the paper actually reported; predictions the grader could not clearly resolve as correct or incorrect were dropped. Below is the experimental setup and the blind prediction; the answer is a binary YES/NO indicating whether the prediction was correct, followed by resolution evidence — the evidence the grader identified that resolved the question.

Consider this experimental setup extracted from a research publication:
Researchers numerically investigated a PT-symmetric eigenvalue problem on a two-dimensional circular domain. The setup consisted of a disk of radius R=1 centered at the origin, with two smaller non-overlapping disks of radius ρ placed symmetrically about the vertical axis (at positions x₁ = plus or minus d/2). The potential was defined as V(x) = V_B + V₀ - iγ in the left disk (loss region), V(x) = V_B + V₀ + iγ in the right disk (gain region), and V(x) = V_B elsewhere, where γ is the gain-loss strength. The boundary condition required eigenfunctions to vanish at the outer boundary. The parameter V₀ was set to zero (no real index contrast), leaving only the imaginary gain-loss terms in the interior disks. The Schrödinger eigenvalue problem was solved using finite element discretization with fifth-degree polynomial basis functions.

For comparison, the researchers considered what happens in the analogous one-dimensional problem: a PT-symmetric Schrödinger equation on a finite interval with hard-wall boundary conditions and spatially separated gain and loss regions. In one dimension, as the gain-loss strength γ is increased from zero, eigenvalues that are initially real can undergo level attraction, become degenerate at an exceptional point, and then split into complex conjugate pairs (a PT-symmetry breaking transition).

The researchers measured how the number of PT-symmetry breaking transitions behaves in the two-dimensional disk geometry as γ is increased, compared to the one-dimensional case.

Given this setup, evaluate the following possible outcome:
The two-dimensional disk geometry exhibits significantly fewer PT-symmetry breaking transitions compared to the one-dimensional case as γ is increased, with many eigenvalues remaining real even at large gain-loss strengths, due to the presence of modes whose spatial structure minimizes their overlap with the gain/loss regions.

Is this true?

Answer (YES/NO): NO